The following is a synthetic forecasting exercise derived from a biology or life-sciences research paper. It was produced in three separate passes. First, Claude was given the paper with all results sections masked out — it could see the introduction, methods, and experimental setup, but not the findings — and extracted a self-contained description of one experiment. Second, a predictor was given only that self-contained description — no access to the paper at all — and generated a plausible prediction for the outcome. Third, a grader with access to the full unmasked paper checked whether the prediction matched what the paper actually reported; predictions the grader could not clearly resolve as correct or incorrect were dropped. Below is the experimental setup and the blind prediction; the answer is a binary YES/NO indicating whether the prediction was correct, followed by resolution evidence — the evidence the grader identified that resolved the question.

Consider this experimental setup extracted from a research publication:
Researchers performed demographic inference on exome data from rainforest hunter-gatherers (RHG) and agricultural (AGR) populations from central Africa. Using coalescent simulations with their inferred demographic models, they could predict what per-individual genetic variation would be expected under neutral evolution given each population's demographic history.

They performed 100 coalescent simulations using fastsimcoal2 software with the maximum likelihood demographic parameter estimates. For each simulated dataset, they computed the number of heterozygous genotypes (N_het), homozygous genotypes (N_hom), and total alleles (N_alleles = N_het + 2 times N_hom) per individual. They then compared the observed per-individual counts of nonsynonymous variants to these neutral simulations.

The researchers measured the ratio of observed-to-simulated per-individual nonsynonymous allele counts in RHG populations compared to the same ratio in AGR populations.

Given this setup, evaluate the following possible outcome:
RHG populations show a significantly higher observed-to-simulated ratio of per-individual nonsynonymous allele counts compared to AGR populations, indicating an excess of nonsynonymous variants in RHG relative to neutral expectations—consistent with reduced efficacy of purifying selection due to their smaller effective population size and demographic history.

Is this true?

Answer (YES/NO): NO